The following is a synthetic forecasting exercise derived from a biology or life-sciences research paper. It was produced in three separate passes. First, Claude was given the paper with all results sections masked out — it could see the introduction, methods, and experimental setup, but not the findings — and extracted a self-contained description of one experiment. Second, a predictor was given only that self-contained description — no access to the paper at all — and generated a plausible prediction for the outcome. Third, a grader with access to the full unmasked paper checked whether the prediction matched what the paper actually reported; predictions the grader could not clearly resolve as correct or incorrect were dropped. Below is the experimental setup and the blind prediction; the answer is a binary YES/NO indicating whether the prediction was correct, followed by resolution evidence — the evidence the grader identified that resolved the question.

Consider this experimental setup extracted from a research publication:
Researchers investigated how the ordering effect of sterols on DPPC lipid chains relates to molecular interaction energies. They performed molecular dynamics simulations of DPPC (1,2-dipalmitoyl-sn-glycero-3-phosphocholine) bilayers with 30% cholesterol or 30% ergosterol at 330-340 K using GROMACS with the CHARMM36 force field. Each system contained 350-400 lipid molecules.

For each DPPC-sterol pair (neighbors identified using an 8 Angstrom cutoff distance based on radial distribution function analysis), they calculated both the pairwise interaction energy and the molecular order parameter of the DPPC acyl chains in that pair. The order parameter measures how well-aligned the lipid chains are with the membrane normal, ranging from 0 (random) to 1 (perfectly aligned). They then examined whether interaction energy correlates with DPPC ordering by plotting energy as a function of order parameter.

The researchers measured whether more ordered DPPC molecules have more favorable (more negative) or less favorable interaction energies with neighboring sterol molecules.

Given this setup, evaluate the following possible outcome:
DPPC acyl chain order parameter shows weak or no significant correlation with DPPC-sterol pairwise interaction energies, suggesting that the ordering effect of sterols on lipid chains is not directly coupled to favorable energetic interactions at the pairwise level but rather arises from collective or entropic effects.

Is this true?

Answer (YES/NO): NO